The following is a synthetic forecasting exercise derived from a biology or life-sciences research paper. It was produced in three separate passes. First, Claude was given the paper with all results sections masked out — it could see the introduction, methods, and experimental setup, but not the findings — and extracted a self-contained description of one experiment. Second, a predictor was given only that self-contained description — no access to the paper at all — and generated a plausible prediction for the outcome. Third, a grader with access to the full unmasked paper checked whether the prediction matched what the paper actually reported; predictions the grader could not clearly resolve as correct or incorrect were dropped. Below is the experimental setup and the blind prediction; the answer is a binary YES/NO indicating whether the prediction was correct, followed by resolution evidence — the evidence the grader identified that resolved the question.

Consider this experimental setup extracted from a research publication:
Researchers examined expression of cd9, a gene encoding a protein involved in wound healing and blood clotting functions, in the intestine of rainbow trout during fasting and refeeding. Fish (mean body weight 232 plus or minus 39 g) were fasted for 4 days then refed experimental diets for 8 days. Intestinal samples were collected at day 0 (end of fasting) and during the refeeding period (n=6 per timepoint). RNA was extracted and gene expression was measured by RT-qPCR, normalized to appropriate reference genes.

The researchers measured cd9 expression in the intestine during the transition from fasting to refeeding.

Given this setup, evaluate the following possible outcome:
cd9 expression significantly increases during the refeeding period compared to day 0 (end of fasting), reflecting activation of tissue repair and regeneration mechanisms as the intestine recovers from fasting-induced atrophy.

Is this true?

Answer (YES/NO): YES